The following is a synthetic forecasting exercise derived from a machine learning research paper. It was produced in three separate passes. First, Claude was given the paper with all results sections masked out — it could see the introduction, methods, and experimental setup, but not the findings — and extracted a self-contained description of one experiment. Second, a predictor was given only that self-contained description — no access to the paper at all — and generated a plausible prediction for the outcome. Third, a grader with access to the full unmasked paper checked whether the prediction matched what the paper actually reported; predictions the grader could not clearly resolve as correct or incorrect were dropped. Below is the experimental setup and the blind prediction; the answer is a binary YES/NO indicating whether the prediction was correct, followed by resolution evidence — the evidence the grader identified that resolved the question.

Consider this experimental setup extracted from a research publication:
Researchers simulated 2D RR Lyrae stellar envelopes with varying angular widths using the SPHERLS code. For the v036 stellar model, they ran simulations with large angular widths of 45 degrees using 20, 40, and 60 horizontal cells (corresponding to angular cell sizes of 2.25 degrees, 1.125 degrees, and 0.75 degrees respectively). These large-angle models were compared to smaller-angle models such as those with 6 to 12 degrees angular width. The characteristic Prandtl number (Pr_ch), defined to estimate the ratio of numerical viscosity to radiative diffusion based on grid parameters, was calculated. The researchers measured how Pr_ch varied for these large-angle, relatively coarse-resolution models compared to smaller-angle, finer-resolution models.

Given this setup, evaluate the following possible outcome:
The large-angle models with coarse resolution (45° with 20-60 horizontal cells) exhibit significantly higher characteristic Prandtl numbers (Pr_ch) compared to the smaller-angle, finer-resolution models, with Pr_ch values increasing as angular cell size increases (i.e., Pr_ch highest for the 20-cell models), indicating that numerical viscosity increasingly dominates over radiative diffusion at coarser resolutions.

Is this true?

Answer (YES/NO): YES